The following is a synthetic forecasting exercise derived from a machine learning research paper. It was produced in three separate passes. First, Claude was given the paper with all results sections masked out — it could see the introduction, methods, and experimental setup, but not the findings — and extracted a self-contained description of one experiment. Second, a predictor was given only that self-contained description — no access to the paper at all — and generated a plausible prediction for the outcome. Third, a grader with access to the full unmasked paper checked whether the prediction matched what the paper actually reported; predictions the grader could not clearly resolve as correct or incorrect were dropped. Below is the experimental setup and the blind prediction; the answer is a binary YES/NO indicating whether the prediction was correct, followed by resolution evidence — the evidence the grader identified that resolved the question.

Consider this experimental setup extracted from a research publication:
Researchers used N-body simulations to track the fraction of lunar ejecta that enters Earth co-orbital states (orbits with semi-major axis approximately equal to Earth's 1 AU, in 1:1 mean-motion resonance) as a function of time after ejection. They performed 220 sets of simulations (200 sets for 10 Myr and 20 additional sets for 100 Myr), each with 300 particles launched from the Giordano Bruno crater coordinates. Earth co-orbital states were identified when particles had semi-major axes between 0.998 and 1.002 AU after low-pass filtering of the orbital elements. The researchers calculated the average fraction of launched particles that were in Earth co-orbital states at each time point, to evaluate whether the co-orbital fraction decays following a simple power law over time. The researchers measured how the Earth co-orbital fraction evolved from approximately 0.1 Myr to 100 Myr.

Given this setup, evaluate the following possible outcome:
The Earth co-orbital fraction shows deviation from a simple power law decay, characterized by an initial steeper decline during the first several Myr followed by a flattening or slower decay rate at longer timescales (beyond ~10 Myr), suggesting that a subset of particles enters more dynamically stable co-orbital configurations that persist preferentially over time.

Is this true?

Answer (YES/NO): NO